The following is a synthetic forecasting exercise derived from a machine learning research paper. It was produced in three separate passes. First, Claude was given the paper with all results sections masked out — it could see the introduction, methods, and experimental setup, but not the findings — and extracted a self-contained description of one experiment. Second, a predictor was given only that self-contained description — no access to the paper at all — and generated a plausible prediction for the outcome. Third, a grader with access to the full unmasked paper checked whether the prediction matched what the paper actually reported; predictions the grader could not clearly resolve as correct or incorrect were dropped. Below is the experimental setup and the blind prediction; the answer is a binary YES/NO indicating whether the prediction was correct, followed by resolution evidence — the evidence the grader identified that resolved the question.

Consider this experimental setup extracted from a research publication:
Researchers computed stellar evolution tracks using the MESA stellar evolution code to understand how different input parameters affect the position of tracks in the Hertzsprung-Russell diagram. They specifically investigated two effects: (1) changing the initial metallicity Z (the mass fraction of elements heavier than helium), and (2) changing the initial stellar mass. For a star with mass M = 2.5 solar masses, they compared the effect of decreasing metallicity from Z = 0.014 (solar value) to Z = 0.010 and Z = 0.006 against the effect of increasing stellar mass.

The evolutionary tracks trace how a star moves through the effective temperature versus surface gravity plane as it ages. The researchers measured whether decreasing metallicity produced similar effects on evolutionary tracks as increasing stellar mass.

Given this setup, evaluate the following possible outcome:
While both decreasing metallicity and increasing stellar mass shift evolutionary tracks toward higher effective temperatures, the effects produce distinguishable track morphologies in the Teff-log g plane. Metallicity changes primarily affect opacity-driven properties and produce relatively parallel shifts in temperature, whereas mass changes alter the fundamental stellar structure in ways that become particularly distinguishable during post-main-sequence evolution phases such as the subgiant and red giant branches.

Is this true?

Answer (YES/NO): NO